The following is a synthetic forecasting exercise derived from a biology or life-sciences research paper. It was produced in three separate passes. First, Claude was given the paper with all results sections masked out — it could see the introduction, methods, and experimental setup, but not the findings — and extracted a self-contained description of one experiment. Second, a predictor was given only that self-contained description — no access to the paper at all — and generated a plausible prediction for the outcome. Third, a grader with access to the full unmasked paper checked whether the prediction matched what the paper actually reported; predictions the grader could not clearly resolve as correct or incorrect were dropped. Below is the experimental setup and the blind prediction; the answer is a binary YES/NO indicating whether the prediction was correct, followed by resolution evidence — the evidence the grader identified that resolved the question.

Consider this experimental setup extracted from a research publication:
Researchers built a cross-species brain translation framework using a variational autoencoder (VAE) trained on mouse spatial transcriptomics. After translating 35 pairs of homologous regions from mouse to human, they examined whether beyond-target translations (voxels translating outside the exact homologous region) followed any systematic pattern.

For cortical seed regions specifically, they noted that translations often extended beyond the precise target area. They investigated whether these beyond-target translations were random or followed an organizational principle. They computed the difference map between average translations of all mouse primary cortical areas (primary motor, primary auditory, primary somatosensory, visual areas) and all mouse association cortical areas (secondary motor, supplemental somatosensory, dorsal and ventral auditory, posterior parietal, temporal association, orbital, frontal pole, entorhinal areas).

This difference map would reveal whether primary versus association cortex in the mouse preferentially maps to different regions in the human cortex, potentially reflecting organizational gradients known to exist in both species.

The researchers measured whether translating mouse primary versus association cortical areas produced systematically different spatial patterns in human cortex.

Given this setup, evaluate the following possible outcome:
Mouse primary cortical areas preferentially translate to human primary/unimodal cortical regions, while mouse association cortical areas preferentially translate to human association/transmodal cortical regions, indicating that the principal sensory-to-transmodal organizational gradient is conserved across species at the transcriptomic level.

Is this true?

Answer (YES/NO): YES